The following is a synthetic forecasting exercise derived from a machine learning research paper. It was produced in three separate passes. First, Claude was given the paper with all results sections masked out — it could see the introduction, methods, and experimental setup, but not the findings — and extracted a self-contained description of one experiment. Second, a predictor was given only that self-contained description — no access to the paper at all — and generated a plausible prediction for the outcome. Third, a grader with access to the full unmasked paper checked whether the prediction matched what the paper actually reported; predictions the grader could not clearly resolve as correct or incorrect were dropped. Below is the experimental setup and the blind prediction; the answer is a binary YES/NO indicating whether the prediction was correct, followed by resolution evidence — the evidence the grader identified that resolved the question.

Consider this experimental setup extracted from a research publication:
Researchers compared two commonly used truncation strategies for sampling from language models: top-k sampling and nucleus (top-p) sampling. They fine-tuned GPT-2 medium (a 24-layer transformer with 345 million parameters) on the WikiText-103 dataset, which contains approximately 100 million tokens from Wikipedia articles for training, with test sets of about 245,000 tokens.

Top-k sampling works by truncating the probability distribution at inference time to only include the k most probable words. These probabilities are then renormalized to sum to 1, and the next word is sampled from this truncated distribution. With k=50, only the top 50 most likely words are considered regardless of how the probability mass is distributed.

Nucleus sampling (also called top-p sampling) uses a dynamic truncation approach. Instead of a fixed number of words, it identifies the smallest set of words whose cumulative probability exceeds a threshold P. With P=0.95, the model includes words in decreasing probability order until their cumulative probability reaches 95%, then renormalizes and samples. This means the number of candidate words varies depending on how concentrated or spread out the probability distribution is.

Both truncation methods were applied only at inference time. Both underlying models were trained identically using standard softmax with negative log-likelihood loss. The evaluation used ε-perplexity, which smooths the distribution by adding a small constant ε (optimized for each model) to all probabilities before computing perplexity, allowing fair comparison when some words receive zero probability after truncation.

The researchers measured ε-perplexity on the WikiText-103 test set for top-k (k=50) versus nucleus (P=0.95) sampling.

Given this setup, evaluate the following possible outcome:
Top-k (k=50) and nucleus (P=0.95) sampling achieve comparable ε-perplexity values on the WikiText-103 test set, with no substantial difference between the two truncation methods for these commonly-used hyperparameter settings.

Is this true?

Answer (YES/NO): NO